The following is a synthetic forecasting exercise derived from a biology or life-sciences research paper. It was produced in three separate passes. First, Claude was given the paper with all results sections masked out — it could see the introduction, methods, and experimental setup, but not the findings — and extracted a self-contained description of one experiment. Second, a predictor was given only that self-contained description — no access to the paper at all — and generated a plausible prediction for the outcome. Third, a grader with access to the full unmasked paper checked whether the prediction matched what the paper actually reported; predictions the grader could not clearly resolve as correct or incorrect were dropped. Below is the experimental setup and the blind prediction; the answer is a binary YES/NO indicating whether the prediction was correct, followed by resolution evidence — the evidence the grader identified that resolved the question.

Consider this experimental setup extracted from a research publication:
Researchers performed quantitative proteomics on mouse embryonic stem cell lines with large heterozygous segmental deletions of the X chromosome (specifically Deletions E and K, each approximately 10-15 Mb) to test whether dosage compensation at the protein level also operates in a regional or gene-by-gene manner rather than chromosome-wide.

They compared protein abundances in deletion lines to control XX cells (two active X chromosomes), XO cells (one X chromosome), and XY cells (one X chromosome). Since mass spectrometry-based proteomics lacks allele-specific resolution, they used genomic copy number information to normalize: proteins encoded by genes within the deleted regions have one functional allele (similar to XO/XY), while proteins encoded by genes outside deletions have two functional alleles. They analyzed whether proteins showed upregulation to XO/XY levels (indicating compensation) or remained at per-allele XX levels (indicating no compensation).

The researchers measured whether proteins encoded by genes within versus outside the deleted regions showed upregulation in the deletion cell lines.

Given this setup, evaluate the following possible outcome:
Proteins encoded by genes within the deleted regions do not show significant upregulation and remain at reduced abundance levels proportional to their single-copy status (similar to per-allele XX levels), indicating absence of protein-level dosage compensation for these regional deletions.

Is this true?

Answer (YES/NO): NO